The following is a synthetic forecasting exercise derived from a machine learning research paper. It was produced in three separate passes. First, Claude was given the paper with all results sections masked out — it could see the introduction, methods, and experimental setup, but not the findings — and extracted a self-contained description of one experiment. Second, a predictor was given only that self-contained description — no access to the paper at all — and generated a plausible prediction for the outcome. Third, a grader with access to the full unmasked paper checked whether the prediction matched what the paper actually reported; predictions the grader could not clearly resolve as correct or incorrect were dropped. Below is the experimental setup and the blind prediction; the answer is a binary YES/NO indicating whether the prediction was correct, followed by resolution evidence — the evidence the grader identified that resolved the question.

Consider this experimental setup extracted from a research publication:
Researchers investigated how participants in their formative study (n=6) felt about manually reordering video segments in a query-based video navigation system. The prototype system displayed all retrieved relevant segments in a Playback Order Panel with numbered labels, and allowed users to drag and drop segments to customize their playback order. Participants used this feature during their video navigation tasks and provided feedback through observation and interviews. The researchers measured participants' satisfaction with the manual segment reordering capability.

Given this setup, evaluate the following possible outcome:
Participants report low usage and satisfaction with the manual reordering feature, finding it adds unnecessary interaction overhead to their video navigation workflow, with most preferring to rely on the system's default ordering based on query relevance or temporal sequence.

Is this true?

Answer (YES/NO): YES